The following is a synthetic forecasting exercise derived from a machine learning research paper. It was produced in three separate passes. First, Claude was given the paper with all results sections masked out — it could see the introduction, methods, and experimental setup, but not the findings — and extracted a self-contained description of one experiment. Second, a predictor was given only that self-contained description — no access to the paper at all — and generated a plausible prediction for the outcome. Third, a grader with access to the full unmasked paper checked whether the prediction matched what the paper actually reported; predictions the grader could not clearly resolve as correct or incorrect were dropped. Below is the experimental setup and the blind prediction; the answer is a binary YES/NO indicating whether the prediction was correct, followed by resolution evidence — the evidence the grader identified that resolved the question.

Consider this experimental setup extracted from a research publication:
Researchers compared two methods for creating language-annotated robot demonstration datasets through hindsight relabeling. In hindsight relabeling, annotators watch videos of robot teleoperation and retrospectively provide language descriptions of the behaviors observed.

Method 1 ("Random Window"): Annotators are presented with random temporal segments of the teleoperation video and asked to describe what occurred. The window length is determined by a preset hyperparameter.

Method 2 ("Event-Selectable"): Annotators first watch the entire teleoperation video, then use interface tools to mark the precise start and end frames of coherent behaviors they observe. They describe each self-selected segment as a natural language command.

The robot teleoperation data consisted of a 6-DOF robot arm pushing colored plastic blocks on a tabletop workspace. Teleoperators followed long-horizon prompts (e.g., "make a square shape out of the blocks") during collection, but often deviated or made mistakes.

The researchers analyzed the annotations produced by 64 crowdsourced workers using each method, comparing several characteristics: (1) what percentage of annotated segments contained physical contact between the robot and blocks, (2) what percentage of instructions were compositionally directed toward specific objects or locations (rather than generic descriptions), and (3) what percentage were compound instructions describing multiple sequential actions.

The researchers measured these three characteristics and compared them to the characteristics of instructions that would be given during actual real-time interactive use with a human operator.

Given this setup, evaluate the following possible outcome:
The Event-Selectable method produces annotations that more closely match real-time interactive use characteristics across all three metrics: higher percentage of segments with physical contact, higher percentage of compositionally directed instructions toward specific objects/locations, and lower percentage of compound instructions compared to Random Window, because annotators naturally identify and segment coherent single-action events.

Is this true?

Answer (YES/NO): YES